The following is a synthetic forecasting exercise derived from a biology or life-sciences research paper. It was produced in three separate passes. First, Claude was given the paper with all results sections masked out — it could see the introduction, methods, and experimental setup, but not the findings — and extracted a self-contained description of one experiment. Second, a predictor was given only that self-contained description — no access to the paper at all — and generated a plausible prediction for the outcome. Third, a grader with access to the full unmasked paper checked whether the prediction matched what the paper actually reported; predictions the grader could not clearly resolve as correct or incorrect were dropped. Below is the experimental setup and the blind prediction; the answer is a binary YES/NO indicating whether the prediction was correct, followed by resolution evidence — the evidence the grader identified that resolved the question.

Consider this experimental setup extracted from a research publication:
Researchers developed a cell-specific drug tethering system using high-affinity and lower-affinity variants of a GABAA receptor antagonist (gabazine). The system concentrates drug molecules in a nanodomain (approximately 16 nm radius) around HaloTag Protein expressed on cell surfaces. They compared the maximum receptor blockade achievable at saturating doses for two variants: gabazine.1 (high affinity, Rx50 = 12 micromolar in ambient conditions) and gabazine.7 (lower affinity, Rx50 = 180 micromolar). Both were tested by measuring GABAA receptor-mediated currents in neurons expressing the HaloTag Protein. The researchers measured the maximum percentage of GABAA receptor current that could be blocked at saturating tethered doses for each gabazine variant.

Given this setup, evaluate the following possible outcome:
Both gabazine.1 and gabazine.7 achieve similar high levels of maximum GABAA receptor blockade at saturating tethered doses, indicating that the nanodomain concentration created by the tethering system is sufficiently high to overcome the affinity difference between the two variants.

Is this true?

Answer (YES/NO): NO